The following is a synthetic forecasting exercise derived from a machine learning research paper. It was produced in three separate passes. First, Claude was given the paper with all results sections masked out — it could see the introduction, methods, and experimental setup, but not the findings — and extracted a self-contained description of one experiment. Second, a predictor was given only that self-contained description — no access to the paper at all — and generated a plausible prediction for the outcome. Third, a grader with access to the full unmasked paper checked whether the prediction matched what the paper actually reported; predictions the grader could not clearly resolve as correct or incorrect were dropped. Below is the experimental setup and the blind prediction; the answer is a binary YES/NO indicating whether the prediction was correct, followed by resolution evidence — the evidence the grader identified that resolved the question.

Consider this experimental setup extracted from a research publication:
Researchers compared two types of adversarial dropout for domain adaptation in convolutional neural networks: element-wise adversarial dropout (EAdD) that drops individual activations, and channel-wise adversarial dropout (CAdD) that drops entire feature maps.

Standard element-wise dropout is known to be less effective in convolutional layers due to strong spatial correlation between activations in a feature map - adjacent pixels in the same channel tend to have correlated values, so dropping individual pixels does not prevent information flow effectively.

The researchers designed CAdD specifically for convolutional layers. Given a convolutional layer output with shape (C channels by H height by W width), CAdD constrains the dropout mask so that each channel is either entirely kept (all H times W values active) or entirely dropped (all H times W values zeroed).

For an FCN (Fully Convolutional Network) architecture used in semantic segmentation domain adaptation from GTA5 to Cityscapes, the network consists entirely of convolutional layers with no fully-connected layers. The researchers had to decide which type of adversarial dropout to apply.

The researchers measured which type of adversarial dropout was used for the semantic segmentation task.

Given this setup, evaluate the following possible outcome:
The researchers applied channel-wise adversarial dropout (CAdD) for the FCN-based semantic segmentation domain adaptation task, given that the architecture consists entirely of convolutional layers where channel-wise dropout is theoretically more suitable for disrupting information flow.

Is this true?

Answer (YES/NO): YES